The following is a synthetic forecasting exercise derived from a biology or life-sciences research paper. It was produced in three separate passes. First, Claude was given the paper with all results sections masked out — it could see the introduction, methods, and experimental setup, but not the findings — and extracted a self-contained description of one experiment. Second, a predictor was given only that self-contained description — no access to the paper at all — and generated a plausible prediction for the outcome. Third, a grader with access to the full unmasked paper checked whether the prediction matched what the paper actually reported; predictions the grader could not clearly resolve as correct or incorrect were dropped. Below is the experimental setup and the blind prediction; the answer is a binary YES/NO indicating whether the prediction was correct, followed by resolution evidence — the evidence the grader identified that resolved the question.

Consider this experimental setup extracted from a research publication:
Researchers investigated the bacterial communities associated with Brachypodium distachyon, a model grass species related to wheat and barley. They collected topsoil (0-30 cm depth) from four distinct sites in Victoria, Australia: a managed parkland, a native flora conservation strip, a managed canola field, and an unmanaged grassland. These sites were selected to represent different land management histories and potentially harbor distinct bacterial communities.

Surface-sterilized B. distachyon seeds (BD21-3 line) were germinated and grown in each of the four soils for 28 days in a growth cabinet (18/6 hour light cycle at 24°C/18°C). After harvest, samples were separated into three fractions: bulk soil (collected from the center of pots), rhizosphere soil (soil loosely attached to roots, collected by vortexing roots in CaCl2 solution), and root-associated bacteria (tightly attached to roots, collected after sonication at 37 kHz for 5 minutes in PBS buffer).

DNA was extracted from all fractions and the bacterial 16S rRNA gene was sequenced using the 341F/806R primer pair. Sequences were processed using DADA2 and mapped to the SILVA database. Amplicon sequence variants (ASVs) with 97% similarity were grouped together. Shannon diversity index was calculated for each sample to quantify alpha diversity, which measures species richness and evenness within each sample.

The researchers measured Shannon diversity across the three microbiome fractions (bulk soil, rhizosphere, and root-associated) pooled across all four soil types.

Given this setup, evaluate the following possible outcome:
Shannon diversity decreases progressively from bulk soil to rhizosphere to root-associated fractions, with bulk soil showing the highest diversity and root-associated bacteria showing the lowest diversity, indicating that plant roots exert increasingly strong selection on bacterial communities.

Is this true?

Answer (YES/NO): NO